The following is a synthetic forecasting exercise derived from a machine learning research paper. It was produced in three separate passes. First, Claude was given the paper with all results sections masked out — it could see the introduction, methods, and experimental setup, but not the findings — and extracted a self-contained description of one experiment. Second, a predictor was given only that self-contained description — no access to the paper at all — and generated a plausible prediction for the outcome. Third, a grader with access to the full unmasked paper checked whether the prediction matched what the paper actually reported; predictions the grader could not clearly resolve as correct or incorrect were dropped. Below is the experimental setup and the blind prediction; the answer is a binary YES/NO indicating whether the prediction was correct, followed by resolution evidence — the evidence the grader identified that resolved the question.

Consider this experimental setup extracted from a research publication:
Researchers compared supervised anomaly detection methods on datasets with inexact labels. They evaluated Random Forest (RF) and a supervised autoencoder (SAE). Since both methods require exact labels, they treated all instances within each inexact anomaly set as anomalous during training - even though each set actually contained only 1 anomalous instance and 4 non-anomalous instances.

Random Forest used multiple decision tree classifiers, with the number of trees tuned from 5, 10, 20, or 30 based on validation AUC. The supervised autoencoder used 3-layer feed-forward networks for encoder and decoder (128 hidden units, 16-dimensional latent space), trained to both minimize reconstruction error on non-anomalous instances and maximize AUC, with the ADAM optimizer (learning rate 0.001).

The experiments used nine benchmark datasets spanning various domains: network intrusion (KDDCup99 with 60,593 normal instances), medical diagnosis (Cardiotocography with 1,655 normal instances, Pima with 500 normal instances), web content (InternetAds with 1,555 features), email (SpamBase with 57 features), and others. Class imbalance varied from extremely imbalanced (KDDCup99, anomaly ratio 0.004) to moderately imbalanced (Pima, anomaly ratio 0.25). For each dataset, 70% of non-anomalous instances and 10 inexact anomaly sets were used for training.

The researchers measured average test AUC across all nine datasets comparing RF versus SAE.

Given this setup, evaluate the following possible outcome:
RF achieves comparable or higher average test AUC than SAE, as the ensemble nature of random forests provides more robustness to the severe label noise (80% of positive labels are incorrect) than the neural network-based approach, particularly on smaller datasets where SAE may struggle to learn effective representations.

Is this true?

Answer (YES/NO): NO